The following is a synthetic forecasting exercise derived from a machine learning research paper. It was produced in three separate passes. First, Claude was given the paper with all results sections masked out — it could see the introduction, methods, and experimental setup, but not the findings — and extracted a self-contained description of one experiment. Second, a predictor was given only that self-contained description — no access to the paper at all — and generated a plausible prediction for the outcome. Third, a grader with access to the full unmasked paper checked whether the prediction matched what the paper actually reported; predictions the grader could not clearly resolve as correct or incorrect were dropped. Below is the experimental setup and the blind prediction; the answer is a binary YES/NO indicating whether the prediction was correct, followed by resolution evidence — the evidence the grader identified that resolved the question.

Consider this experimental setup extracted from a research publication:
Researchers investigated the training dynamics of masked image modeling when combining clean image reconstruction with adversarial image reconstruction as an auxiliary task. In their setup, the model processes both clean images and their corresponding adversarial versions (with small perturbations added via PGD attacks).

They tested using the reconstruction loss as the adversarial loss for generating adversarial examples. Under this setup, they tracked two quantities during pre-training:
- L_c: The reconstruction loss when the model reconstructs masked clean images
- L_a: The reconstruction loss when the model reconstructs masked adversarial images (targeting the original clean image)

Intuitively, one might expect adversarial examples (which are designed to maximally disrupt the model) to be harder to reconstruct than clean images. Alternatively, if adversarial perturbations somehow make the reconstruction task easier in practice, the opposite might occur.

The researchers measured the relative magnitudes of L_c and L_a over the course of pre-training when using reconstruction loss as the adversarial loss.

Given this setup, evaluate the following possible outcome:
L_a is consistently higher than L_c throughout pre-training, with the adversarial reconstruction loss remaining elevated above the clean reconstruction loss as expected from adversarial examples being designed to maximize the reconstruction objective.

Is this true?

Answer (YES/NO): NO